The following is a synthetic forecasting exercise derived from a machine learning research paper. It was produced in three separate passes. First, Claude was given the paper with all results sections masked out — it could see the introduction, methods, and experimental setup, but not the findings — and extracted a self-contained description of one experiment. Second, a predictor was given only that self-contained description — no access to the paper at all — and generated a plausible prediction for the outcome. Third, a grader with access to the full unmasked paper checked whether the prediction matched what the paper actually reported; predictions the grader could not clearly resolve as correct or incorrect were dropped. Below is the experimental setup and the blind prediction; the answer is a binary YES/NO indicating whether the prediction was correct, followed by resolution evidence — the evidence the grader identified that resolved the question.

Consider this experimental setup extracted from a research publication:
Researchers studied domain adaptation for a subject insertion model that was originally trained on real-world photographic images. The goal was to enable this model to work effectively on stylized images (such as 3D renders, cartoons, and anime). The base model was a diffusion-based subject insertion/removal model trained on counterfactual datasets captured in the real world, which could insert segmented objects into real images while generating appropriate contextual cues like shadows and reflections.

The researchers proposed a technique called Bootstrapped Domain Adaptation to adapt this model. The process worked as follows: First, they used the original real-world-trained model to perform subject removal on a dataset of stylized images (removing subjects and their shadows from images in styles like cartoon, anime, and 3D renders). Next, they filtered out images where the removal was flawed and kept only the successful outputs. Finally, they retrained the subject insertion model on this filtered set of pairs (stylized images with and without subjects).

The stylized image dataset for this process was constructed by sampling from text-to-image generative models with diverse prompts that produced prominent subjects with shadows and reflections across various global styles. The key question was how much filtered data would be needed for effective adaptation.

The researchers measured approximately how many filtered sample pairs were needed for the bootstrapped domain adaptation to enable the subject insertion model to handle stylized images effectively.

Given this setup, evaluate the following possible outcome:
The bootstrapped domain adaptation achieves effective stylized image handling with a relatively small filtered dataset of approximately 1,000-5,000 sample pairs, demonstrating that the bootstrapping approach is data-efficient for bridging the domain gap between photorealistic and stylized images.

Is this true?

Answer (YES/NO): NO